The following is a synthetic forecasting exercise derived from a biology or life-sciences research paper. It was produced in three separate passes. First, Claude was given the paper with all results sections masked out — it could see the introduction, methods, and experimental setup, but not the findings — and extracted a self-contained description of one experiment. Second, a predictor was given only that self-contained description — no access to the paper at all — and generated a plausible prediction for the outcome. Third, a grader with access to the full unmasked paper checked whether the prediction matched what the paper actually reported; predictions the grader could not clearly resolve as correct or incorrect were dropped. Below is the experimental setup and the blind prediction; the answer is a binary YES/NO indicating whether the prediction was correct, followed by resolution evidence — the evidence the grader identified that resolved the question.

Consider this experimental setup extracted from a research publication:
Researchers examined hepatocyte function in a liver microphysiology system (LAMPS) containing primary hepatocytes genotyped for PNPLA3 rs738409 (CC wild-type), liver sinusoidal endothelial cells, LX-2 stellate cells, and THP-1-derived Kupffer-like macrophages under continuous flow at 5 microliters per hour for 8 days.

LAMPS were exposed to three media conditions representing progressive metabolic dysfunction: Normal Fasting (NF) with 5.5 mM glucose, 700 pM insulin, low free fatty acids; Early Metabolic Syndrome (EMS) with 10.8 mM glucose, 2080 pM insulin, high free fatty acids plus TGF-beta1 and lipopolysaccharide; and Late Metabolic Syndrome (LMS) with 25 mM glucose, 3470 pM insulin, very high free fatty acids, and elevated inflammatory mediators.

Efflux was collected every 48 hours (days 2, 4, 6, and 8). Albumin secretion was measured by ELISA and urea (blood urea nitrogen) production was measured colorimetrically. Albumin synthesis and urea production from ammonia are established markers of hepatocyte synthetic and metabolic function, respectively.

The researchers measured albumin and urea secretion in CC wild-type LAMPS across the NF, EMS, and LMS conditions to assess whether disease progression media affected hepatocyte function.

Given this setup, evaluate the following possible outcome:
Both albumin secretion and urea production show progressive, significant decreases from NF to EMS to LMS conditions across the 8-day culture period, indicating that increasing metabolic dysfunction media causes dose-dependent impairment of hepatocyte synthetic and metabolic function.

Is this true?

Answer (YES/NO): NO